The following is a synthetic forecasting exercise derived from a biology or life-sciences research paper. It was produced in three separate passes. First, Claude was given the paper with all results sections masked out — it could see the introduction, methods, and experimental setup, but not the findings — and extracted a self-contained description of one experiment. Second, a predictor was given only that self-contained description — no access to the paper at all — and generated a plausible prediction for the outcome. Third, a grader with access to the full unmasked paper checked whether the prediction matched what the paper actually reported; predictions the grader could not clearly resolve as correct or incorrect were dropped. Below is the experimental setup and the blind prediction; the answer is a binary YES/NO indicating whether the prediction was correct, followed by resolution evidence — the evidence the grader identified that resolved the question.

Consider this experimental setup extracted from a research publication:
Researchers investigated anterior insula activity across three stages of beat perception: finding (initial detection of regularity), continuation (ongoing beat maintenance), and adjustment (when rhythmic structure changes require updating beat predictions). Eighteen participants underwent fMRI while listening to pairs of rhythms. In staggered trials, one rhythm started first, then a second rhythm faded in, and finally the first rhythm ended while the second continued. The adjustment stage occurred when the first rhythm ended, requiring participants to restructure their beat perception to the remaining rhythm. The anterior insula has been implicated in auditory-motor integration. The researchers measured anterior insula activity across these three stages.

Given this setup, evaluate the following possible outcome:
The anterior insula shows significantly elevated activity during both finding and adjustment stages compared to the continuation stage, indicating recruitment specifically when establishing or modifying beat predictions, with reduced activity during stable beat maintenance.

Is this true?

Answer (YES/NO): NO